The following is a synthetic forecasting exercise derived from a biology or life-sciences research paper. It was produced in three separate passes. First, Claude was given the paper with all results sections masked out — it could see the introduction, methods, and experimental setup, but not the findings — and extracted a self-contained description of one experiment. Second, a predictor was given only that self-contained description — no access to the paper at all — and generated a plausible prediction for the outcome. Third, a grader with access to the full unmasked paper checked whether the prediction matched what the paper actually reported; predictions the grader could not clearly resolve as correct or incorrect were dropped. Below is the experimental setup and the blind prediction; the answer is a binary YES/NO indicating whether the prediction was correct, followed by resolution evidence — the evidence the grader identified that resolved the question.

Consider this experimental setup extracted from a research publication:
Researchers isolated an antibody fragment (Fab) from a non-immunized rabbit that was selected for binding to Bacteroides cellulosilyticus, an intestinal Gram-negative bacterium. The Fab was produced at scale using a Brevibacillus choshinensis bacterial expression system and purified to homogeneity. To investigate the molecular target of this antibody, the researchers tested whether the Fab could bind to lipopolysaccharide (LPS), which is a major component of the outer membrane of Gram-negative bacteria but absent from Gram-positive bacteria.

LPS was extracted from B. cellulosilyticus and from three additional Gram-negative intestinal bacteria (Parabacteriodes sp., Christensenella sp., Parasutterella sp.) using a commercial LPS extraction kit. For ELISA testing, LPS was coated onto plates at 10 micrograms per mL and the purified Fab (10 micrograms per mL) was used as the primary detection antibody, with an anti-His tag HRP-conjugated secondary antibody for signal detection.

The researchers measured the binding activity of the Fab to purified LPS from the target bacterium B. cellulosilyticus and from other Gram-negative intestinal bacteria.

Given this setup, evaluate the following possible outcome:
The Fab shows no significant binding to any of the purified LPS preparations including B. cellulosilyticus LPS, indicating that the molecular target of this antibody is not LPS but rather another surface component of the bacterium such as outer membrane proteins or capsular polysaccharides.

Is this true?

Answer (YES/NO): NO